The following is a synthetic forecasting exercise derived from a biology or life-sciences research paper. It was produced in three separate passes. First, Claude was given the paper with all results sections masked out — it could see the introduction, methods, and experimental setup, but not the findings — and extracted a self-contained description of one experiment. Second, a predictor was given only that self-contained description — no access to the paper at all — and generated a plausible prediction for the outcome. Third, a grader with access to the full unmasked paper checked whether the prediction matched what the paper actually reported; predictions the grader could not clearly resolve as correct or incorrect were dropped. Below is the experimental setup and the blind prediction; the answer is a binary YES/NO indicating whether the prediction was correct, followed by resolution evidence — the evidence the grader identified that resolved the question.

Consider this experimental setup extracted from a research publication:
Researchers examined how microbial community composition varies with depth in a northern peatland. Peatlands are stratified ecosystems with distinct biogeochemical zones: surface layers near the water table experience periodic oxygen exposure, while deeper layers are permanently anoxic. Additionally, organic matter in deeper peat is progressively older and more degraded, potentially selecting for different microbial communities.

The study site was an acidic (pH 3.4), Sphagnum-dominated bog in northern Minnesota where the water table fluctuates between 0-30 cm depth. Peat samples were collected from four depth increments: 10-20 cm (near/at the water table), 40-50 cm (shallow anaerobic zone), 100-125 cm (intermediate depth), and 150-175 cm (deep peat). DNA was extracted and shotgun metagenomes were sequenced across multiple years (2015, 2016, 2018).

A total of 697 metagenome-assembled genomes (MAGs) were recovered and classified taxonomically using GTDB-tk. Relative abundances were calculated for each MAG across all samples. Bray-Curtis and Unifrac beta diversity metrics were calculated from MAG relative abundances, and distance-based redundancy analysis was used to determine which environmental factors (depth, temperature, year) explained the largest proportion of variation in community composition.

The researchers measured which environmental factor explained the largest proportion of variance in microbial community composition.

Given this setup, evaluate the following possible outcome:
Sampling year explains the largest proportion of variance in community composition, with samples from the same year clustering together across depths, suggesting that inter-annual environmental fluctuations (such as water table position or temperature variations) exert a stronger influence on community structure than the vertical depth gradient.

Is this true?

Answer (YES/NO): NO